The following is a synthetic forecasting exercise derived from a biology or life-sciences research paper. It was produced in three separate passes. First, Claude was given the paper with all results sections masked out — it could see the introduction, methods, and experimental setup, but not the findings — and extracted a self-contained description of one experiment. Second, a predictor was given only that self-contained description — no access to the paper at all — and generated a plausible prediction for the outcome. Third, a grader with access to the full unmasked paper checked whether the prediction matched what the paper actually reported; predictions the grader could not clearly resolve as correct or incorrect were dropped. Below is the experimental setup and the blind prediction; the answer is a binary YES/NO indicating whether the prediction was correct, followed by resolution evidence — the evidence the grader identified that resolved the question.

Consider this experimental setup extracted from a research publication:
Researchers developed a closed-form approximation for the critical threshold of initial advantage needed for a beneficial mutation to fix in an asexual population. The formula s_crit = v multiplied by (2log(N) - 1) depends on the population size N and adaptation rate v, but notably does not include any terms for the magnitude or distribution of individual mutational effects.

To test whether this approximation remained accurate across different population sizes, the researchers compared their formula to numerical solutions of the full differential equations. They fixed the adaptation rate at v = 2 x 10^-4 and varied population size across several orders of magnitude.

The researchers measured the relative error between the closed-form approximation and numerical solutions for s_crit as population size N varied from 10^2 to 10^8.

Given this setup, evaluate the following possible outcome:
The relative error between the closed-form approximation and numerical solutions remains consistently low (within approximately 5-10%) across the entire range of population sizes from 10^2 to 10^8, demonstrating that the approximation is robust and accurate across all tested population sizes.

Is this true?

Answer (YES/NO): NO